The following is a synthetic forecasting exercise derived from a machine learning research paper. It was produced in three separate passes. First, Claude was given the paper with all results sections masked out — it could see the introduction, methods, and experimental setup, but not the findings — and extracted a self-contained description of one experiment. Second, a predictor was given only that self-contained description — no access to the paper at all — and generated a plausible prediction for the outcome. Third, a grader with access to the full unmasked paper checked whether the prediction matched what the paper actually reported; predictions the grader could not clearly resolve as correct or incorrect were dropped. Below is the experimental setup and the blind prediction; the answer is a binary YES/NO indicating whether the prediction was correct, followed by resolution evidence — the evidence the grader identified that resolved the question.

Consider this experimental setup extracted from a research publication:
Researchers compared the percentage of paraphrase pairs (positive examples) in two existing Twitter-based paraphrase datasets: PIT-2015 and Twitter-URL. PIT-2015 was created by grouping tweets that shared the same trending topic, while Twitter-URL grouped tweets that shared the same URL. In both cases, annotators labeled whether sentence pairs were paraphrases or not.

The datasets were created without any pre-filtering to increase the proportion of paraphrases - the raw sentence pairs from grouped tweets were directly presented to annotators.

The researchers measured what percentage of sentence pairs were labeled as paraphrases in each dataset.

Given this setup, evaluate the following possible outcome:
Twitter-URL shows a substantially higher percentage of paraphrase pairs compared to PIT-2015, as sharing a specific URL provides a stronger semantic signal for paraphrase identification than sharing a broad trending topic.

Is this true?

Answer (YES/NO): YES